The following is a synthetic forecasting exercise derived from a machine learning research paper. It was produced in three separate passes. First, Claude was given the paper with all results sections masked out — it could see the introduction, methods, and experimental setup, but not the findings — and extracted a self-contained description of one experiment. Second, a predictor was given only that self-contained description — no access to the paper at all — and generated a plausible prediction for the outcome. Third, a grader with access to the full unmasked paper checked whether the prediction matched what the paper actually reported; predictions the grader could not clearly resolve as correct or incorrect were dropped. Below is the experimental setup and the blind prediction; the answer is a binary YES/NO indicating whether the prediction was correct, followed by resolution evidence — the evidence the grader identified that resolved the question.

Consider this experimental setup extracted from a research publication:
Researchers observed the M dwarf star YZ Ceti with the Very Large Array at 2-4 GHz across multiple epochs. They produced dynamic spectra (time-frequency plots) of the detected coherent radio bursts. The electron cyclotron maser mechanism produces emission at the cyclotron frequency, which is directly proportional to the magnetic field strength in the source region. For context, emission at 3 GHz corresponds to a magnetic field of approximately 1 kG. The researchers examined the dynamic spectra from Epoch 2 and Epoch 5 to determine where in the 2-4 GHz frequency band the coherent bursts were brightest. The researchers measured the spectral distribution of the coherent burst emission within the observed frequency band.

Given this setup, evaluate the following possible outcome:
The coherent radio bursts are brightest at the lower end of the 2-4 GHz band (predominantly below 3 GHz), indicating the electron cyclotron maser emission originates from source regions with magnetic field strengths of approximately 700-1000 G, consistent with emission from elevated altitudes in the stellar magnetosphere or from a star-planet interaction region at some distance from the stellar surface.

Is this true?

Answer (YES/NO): YES